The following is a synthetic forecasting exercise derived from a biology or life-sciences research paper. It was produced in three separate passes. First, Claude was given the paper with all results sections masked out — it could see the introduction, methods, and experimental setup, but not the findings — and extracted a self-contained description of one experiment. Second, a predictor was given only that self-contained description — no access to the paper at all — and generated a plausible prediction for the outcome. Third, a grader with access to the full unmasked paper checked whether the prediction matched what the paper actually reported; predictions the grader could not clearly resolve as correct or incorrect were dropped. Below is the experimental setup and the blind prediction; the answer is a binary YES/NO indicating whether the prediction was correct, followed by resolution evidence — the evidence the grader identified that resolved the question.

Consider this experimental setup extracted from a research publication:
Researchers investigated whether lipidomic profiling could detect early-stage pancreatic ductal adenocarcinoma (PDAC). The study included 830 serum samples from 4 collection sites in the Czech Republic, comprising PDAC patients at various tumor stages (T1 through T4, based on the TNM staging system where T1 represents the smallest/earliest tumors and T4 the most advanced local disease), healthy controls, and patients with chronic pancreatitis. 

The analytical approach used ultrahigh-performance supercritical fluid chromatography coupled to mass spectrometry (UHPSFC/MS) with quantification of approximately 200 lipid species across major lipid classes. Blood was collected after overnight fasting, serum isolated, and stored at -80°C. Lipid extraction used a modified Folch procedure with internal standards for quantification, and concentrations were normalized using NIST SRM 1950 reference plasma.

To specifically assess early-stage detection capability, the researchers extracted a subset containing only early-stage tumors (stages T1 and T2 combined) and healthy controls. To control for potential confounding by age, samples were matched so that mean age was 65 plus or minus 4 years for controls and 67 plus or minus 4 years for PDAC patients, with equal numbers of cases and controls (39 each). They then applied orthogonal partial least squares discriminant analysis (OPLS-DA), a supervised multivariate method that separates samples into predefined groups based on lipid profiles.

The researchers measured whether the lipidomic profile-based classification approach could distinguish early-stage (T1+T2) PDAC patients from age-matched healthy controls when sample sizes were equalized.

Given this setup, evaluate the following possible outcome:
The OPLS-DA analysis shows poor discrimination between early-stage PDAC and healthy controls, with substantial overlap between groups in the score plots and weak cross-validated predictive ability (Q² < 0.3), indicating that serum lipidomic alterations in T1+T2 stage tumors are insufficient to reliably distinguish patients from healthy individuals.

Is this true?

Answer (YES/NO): NO